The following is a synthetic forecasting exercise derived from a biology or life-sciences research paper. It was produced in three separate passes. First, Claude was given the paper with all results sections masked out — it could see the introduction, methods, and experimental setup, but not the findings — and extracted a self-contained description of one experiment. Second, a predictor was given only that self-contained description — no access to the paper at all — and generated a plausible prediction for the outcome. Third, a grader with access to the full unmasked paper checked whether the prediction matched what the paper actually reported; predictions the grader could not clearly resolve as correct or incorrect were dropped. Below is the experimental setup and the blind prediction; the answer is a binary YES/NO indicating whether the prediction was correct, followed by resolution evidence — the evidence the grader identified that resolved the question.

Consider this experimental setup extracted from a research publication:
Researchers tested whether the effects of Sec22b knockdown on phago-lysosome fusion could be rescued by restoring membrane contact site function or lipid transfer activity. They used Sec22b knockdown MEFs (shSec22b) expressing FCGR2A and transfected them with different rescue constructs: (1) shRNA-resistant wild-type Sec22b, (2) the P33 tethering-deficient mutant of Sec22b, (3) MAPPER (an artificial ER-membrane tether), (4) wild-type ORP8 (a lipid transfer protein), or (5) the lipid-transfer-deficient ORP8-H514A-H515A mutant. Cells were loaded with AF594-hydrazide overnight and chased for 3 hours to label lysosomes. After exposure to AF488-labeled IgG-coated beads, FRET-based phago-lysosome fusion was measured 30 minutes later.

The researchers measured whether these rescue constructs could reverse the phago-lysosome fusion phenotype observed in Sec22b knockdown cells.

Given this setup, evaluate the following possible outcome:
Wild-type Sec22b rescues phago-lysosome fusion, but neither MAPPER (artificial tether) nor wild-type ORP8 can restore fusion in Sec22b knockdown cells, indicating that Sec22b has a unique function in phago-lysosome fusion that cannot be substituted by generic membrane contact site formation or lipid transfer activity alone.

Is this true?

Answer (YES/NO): NO